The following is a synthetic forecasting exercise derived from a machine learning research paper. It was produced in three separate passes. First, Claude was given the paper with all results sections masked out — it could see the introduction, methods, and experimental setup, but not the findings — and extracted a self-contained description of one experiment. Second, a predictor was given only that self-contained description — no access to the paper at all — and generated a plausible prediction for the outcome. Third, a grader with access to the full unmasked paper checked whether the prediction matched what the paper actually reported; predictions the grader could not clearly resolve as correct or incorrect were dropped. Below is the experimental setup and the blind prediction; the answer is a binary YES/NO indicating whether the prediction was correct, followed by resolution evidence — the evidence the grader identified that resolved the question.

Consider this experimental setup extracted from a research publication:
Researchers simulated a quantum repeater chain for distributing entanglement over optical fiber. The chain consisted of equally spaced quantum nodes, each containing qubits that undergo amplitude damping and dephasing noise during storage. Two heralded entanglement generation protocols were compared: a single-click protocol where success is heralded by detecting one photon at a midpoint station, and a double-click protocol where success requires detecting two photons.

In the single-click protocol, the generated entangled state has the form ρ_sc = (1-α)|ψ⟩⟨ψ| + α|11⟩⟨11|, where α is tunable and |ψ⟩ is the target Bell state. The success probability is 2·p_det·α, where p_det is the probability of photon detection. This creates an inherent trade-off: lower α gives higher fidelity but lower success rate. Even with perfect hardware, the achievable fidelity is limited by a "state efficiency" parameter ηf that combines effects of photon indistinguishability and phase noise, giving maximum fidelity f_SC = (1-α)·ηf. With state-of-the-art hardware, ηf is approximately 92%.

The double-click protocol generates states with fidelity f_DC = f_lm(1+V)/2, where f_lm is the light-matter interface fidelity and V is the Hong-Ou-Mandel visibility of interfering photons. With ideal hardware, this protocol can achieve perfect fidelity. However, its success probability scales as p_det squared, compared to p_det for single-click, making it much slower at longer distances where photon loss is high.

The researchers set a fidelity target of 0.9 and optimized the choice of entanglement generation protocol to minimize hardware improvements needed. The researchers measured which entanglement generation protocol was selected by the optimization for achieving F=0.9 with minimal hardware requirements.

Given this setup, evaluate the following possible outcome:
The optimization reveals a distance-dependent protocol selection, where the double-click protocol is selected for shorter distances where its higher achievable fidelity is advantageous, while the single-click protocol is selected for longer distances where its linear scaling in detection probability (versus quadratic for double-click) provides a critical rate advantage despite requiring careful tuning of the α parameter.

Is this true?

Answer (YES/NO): NO